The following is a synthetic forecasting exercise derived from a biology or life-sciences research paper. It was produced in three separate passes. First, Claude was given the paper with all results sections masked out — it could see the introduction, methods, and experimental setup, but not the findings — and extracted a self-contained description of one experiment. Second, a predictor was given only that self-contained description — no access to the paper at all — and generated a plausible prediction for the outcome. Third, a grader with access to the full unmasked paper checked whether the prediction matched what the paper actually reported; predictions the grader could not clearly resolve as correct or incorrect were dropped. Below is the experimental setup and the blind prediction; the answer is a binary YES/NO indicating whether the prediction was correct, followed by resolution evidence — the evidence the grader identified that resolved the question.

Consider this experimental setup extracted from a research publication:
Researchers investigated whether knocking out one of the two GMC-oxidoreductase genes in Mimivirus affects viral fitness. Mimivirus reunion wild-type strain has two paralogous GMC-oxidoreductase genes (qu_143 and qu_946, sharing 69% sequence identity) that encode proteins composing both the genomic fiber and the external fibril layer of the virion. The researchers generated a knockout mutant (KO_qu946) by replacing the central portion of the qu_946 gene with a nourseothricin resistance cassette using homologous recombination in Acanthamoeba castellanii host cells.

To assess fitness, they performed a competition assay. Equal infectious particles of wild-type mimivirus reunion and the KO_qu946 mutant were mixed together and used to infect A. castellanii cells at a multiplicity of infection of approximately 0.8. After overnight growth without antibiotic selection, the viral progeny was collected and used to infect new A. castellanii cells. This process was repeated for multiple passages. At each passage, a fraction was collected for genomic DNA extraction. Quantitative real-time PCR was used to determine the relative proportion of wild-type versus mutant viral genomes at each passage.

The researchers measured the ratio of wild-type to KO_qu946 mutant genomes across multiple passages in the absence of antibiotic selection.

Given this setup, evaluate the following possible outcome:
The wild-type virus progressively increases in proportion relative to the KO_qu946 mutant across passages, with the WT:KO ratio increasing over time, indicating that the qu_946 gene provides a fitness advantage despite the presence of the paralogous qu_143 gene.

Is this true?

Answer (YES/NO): NO